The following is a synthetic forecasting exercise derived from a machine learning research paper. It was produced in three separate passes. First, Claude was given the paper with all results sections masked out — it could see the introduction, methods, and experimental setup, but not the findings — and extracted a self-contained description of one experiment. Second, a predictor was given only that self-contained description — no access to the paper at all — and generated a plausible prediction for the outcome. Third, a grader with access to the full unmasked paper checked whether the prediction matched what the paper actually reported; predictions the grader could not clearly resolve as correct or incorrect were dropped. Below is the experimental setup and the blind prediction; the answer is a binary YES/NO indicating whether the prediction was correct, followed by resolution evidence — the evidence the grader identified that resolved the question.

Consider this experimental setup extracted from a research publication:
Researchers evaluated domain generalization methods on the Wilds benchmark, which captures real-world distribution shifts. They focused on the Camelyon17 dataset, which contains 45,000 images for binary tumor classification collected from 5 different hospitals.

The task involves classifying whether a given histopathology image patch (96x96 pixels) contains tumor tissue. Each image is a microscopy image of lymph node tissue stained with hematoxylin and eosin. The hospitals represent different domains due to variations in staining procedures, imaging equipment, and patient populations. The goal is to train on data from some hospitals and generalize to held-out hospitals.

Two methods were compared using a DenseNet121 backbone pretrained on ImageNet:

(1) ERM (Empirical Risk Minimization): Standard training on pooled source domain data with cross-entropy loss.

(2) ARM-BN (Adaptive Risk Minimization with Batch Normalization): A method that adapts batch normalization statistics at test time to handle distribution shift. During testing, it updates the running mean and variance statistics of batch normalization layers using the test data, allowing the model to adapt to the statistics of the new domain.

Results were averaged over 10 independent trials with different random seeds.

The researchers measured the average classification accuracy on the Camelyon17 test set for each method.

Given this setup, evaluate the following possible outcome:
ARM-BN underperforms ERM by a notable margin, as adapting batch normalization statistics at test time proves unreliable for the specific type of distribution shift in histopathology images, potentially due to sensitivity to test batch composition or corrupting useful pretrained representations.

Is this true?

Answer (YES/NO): NO